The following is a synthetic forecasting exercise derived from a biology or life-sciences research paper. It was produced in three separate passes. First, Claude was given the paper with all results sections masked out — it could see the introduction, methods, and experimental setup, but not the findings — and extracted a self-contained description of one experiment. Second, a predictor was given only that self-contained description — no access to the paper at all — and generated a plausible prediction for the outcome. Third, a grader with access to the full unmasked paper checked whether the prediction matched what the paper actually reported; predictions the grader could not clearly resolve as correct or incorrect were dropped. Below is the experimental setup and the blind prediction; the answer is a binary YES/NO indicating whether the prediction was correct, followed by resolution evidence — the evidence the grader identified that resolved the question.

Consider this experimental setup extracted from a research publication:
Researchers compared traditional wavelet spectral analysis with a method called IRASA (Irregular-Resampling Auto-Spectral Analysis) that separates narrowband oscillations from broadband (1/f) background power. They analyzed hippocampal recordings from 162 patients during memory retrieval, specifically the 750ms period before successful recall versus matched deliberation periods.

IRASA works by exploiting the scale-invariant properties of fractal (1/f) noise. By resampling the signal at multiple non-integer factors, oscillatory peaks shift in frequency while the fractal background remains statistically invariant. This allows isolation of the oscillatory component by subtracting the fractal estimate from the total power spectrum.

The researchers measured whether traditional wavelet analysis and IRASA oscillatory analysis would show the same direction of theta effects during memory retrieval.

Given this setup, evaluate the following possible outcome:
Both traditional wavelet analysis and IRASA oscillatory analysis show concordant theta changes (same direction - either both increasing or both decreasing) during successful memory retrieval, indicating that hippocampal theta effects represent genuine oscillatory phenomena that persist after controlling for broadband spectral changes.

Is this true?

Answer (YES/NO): YES